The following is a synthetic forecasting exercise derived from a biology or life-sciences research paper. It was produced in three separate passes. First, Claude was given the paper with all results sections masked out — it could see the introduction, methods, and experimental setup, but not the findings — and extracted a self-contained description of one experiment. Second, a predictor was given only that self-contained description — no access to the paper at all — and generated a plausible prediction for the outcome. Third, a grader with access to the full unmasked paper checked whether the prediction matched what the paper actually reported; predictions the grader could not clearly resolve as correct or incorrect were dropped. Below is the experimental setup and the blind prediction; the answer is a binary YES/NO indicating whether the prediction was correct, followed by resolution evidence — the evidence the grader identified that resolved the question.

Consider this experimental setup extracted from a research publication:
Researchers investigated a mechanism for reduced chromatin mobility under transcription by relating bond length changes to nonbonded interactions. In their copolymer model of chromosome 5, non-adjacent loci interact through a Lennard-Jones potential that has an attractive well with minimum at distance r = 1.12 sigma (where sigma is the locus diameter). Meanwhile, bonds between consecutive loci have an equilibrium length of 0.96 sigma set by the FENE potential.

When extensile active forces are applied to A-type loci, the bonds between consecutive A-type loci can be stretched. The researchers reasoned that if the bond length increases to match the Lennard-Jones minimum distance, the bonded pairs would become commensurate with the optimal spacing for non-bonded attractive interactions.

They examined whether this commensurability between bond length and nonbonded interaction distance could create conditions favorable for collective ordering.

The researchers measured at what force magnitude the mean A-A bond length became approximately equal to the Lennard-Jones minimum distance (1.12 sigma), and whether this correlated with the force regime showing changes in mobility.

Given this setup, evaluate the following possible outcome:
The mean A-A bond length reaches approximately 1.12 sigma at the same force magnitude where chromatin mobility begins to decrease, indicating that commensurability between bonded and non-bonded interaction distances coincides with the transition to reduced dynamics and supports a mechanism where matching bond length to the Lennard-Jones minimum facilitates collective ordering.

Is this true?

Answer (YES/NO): NO